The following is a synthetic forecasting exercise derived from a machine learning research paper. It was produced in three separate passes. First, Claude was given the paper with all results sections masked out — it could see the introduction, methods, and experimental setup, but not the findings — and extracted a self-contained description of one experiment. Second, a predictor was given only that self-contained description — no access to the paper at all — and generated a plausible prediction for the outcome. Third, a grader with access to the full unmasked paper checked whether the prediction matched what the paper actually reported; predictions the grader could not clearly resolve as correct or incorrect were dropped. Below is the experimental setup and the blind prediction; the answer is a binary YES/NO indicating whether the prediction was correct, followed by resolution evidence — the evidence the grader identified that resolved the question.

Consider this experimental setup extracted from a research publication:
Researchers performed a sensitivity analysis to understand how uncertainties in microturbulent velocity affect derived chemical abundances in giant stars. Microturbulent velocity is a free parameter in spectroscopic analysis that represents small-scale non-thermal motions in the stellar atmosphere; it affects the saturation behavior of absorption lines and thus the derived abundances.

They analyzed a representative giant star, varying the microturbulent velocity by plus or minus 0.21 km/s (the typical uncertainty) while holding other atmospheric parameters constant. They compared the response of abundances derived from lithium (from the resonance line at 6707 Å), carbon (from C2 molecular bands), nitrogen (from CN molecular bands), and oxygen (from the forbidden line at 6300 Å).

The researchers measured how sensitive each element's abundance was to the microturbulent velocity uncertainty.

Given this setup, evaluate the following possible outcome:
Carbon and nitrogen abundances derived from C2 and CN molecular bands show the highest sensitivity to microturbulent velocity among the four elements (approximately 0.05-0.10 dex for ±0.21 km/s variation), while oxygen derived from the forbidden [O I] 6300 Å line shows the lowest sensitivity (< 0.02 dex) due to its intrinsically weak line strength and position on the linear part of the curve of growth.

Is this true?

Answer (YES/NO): NO